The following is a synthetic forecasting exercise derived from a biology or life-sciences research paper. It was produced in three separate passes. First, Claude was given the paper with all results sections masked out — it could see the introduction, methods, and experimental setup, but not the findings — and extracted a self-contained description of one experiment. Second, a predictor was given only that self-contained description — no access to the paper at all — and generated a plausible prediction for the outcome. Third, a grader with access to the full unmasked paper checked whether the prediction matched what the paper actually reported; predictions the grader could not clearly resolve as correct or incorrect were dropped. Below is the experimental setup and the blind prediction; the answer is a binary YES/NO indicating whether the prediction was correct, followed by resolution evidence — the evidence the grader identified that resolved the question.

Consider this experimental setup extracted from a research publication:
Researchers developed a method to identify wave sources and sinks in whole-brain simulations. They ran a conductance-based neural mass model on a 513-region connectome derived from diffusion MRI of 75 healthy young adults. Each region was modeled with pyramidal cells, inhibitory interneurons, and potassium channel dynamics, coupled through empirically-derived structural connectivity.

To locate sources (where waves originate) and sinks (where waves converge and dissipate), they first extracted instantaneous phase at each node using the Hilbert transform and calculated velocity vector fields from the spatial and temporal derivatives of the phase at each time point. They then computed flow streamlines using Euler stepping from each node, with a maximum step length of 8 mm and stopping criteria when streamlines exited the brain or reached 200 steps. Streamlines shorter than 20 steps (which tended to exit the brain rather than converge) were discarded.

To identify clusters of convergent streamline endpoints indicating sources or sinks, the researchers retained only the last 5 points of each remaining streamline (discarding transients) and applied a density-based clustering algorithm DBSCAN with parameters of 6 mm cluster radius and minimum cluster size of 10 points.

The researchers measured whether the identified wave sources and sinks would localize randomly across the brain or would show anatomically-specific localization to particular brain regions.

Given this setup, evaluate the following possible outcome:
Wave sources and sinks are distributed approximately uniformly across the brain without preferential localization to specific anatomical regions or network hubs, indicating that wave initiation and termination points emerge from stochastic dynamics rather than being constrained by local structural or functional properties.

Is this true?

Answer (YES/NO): NO